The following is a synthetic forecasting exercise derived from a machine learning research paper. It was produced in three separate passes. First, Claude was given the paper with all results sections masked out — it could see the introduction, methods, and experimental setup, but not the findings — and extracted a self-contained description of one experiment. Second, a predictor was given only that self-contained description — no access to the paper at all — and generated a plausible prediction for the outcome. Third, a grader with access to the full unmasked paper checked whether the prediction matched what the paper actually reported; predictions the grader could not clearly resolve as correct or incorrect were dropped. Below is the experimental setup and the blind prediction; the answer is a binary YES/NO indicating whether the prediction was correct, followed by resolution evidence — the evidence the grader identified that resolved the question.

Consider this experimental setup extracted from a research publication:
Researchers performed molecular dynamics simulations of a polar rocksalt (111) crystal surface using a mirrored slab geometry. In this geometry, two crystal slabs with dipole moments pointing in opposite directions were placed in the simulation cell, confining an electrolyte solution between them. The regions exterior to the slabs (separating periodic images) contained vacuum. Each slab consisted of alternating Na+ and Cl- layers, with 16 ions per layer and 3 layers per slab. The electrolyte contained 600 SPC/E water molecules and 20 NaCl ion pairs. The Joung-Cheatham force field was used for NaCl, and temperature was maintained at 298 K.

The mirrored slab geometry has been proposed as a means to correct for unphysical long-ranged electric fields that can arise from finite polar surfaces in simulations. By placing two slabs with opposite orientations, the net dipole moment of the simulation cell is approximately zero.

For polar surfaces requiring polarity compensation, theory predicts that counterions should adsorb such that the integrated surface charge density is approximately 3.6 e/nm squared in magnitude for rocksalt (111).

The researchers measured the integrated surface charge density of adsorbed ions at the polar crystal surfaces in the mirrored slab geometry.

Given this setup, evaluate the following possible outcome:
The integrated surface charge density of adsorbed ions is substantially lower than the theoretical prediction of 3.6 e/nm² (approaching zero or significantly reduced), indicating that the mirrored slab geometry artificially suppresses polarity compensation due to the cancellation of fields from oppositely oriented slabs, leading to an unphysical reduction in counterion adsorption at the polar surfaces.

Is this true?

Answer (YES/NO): YES